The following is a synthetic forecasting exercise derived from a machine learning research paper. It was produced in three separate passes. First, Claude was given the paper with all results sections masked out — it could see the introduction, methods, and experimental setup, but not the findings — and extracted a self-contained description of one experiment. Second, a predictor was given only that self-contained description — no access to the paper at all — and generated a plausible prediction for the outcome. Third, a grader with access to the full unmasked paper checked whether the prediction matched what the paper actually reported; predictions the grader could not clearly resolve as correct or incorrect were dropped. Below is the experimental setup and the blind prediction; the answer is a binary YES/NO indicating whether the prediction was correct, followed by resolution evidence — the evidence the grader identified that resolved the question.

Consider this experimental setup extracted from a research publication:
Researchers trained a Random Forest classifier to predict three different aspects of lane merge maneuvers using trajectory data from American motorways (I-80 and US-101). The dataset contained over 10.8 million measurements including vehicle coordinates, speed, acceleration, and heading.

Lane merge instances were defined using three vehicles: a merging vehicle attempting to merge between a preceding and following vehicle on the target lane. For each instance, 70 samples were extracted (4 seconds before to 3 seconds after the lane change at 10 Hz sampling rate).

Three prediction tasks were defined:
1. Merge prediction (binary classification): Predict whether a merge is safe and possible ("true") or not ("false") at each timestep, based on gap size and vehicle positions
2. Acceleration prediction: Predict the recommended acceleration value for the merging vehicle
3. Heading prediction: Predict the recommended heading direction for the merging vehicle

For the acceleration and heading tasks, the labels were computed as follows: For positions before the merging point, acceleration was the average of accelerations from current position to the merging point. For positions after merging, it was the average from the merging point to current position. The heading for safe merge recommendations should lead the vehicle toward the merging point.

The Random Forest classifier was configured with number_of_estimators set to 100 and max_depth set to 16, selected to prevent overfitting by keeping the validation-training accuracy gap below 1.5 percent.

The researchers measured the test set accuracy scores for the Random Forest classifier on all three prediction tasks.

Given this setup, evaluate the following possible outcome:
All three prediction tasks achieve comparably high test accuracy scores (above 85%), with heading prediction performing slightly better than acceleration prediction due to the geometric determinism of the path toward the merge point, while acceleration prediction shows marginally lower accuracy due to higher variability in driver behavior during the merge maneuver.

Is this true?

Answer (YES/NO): NO